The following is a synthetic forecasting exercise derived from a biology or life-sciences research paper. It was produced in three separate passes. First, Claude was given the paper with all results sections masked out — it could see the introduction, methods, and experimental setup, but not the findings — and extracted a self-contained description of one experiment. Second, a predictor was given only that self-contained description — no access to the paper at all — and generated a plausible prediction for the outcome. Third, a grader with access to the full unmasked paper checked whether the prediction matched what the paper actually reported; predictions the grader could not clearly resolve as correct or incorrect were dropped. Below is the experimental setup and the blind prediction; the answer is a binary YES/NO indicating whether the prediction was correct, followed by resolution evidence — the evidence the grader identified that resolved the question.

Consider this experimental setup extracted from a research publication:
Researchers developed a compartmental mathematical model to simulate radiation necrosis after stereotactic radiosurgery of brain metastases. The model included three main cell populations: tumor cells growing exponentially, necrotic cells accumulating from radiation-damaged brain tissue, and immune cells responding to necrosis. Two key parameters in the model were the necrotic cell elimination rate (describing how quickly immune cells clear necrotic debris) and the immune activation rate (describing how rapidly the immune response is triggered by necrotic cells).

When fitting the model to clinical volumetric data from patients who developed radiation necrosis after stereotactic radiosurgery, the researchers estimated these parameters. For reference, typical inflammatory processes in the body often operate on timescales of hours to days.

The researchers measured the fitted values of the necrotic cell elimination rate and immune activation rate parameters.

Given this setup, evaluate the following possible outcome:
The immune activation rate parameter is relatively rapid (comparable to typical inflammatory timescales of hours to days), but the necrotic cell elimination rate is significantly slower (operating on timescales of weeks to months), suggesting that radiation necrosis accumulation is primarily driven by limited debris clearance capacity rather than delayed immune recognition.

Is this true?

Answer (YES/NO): NO